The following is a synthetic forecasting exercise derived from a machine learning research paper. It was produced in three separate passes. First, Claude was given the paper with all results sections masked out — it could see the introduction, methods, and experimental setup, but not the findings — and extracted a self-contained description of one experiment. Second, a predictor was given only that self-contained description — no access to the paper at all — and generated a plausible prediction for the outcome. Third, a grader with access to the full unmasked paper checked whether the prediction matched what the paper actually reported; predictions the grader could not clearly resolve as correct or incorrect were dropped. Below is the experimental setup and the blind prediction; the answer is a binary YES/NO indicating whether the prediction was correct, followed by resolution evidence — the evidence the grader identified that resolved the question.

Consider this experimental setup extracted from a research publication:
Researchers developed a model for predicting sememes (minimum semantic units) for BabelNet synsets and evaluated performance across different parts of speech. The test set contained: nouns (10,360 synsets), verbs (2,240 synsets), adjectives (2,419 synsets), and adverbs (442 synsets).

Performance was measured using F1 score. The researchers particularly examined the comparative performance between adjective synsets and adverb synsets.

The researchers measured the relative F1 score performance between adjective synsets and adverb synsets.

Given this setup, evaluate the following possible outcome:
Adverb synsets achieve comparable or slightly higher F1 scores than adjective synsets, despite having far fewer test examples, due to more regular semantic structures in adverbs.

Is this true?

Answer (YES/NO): NO